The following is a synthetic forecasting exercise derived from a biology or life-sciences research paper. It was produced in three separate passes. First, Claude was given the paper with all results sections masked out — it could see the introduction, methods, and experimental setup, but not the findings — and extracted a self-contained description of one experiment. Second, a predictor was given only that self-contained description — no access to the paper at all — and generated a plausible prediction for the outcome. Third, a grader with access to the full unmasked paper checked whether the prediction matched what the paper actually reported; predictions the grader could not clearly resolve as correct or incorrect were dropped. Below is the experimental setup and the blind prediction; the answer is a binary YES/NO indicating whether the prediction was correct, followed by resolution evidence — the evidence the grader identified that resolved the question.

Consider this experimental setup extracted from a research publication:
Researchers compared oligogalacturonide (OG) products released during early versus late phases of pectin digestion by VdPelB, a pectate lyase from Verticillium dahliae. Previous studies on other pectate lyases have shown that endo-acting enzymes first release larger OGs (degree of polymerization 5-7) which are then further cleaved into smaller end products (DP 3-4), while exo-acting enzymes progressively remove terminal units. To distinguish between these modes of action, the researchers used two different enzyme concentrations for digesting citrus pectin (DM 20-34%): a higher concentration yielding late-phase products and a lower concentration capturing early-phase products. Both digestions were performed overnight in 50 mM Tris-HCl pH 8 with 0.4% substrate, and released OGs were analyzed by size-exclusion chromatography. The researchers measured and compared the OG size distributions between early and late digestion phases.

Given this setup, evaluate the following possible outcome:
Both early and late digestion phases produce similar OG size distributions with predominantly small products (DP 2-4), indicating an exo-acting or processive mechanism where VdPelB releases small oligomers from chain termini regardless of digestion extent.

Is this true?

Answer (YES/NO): NO